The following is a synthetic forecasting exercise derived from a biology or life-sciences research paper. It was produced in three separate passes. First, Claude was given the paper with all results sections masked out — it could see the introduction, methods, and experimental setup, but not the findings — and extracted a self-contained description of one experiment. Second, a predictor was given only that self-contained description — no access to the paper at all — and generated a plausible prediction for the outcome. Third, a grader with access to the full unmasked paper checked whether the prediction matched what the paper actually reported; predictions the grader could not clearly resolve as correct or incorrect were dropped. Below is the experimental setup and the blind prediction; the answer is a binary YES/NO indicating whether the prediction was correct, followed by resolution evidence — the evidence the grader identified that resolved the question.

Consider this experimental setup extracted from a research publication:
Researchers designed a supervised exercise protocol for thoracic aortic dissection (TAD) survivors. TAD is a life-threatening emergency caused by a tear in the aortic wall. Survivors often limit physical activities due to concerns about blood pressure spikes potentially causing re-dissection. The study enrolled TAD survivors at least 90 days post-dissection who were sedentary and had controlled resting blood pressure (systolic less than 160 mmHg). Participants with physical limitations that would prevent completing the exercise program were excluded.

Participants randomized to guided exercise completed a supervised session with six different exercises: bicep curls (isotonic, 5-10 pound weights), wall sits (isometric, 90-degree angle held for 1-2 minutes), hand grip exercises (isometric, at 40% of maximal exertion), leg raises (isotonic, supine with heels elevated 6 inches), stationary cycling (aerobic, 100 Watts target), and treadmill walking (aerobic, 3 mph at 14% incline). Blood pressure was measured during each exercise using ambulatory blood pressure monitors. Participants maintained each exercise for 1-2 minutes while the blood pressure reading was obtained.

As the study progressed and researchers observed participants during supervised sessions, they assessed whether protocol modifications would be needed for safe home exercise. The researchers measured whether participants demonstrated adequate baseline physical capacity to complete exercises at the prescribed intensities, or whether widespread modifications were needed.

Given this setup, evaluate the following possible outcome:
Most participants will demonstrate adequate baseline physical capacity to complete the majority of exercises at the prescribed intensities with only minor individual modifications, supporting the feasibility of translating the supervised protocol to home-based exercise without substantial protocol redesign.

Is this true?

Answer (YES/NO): NO